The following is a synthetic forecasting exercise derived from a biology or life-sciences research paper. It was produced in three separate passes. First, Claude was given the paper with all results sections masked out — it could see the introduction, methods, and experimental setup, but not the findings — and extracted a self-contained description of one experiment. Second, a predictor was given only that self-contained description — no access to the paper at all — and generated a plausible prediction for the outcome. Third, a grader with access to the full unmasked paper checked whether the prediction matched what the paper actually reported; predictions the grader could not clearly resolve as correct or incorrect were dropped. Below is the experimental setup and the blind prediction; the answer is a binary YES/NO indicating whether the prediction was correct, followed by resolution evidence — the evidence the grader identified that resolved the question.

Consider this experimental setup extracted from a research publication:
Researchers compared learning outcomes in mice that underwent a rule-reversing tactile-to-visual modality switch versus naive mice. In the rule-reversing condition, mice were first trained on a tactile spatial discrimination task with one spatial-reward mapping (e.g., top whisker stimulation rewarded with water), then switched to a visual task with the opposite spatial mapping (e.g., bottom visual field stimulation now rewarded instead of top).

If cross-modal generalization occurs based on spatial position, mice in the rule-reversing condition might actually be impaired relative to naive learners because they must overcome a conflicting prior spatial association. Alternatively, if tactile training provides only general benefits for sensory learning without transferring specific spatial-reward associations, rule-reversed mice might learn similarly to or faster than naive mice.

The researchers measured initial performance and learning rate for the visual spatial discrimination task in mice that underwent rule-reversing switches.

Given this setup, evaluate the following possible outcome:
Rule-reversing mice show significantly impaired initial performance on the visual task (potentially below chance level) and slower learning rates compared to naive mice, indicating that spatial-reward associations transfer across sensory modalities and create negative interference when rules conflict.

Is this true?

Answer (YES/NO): YES